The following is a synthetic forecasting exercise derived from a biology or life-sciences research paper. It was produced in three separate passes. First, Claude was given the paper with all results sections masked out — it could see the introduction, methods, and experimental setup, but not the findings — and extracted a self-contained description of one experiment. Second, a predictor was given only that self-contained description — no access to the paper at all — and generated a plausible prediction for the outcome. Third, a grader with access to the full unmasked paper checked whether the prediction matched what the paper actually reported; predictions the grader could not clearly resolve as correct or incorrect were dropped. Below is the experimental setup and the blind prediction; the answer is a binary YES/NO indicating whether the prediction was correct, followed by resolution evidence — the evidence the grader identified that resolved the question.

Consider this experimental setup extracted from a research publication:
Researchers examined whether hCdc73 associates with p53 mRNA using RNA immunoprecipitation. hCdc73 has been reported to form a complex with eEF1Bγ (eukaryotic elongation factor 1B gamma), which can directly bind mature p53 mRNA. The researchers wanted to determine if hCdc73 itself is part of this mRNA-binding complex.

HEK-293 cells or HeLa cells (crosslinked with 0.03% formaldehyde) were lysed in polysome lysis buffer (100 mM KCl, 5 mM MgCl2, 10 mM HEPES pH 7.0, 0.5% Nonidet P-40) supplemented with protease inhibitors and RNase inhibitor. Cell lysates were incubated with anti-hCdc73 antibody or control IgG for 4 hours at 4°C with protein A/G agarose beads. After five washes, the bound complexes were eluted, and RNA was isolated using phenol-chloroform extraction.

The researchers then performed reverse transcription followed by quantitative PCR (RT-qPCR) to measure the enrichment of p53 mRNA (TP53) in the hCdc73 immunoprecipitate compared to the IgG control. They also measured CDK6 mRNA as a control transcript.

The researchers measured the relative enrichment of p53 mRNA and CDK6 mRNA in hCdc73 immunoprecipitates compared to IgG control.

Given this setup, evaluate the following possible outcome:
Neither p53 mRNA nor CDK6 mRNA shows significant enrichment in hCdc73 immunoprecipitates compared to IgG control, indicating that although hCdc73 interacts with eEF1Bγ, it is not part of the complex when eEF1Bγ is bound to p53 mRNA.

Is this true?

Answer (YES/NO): NO